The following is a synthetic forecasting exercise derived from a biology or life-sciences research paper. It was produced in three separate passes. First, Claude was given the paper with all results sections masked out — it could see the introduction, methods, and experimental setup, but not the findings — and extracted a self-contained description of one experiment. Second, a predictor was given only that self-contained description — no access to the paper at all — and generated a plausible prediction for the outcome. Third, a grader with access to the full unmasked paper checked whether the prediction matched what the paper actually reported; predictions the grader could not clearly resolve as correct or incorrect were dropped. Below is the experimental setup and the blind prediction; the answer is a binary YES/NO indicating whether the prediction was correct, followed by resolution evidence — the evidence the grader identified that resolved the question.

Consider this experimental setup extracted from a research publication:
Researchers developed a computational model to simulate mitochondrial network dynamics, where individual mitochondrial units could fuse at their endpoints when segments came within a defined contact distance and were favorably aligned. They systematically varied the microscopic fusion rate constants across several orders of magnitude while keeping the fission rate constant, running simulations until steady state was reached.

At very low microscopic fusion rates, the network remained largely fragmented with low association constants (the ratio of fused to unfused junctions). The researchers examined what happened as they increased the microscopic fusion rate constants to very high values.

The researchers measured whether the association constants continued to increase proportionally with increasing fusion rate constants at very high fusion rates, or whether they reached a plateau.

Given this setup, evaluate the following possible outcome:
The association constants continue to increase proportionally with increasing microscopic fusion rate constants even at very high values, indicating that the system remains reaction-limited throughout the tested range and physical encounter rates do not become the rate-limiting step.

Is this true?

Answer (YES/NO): NO